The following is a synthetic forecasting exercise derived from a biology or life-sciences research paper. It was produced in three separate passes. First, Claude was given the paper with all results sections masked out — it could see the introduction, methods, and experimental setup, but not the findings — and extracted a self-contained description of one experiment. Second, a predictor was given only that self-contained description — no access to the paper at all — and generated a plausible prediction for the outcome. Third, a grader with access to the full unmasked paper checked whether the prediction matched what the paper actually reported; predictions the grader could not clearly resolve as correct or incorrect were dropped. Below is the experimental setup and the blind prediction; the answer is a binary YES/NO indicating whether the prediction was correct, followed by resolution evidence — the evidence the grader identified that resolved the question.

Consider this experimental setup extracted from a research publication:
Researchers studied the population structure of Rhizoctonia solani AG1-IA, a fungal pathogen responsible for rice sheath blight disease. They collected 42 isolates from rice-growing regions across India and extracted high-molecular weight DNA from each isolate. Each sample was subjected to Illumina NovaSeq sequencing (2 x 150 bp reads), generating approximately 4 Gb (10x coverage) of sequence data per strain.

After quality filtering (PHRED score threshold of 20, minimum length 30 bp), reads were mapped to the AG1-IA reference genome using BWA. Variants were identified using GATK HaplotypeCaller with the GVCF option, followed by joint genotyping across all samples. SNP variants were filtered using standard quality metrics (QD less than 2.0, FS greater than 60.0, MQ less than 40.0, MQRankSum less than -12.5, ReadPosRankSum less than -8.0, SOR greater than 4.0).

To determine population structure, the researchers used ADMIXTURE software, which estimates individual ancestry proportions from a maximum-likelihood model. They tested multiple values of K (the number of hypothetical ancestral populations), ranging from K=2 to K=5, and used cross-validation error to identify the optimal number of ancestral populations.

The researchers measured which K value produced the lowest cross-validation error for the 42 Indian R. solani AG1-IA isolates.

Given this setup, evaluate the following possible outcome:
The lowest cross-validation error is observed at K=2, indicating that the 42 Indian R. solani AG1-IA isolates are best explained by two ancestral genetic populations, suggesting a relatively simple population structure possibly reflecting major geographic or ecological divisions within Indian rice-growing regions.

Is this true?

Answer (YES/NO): NO